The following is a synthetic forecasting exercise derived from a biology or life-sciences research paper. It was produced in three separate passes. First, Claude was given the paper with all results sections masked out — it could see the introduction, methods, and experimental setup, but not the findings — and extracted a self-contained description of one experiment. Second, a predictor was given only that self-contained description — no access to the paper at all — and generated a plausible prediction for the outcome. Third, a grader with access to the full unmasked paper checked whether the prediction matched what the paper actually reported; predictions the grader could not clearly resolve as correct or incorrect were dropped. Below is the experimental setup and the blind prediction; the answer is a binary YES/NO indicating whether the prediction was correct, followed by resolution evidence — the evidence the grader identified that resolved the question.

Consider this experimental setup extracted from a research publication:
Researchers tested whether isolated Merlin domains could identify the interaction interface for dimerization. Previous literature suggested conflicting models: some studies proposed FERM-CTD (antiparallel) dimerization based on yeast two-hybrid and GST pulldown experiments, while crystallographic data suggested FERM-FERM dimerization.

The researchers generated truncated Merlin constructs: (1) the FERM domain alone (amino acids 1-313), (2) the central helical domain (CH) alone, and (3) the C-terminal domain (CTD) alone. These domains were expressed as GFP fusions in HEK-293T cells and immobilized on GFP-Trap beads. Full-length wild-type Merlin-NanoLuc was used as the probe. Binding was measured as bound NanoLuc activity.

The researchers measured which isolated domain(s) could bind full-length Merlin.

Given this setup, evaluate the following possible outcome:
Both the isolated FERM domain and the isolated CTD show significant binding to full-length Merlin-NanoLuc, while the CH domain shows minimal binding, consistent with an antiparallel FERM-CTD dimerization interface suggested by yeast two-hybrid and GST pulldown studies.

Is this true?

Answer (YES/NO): NO